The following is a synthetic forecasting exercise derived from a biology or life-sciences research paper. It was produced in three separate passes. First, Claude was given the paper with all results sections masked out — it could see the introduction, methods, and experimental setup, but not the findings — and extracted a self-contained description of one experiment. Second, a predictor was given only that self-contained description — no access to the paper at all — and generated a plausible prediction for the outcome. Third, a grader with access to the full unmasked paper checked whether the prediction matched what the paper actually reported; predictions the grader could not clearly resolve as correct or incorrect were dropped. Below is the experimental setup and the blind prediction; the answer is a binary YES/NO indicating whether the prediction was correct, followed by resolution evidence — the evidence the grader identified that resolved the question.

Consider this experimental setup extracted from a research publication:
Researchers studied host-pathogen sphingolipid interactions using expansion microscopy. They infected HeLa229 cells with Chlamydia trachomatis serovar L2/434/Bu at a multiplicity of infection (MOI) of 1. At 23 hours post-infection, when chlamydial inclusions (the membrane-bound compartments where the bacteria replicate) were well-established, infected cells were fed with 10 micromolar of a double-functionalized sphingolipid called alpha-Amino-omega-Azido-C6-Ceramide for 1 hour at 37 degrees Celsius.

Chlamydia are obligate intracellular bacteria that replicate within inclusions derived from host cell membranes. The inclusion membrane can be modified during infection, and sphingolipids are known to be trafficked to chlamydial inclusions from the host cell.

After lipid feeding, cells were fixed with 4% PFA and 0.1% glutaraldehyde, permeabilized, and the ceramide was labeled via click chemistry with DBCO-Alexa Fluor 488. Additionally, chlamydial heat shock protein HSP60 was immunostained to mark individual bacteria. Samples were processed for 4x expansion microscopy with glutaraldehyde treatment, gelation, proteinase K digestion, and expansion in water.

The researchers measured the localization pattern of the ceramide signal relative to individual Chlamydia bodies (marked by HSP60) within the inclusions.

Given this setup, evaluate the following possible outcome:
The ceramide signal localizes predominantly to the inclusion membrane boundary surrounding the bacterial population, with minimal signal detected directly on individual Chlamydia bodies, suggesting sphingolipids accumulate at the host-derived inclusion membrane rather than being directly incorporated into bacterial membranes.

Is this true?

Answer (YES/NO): NO